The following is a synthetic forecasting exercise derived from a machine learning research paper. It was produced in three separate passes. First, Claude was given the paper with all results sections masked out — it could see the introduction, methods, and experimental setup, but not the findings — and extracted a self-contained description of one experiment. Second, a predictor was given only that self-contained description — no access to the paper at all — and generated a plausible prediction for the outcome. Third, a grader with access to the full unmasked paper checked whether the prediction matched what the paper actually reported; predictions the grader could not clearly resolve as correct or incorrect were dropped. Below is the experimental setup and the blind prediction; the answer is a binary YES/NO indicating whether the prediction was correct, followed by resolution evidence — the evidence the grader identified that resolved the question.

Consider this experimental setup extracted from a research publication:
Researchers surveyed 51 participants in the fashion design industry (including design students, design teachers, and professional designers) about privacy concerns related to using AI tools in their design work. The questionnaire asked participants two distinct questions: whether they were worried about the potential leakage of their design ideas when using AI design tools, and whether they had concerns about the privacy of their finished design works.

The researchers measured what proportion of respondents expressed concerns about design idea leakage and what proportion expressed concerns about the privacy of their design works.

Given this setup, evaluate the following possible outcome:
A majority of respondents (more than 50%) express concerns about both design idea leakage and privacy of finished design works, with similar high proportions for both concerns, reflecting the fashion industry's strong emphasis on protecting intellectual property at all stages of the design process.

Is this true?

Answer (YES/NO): YES